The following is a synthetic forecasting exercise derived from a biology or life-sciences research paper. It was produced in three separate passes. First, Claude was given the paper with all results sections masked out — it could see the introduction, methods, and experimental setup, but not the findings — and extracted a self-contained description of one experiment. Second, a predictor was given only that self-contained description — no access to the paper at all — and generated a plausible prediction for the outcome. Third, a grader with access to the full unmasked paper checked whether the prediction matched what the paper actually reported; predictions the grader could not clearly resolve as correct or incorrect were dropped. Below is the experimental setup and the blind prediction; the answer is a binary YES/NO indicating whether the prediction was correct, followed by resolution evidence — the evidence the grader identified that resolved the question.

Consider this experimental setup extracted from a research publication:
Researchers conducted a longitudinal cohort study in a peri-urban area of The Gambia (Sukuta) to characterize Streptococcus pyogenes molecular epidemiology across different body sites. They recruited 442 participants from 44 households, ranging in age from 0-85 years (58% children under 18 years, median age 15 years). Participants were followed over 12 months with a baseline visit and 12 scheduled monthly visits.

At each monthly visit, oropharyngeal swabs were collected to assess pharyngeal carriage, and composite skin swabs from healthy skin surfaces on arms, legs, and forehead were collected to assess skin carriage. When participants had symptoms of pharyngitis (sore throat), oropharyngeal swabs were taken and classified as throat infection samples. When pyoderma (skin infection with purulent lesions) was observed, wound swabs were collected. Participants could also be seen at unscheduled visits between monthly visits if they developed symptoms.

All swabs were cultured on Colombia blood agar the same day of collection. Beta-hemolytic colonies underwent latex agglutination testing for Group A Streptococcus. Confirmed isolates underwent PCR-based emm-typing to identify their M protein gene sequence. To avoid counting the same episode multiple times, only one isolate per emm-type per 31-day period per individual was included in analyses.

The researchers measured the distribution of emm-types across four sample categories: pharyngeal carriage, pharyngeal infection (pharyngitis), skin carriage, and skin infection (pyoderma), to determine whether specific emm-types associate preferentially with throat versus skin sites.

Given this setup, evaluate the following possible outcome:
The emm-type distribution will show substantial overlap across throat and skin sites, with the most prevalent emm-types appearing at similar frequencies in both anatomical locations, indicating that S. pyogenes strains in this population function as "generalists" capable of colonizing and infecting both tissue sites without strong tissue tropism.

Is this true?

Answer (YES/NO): YES